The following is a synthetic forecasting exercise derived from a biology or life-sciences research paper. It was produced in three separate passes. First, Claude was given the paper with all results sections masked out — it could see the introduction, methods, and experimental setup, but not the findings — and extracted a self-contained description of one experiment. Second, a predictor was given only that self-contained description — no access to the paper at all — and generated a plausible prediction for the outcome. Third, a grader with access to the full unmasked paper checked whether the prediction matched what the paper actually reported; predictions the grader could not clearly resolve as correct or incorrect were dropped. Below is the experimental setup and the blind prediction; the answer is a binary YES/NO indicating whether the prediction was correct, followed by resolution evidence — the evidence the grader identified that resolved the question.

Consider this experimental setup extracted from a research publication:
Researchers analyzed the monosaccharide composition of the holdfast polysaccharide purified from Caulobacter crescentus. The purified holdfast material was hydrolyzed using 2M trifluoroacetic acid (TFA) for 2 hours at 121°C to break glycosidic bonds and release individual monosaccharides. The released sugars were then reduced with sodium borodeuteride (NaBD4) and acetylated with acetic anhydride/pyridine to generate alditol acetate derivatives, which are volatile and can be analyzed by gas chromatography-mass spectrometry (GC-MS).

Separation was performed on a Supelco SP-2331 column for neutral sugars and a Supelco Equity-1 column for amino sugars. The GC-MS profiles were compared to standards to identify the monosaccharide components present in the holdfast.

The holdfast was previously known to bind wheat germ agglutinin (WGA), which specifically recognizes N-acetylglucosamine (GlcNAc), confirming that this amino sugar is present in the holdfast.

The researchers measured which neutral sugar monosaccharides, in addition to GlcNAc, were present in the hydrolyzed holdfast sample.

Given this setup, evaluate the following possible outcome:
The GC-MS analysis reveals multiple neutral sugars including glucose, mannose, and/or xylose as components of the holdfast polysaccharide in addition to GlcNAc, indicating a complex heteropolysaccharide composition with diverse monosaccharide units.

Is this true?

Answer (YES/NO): YES